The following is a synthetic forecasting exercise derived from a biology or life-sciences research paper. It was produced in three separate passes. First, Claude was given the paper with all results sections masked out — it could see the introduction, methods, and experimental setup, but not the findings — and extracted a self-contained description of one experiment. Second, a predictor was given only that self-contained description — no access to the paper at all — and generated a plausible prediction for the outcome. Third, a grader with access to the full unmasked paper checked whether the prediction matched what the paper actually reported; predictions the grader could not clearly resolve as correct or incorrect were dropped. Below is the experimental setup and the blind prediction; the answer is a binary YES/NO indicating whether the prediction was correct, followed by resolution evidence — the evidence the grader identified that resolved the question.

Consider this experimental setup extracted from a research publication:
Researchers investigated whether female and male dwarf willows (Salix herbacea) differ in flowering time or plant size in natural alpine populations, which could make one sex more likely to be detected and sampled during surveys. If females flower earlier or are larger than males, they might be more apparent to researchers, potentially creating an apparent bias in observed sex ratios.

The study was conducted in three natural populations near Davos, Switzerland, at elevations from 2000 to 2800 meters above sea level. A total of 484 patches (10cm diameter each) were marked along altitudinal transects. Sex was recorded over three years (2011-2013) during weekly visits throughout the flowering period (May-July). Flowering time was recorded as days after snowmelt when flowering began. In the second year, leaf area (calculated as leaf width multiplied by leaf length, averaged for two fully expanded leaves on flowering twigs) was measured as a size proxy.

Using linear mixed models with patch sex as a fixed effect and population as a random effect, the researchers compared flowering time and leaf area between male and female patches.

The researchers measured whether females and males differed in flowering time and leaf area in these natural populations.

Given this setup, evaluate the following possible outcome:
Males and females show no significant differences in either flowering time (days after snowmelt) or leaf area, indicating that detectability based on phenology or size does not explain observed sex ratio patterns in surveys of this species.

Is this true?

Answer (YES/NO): YES